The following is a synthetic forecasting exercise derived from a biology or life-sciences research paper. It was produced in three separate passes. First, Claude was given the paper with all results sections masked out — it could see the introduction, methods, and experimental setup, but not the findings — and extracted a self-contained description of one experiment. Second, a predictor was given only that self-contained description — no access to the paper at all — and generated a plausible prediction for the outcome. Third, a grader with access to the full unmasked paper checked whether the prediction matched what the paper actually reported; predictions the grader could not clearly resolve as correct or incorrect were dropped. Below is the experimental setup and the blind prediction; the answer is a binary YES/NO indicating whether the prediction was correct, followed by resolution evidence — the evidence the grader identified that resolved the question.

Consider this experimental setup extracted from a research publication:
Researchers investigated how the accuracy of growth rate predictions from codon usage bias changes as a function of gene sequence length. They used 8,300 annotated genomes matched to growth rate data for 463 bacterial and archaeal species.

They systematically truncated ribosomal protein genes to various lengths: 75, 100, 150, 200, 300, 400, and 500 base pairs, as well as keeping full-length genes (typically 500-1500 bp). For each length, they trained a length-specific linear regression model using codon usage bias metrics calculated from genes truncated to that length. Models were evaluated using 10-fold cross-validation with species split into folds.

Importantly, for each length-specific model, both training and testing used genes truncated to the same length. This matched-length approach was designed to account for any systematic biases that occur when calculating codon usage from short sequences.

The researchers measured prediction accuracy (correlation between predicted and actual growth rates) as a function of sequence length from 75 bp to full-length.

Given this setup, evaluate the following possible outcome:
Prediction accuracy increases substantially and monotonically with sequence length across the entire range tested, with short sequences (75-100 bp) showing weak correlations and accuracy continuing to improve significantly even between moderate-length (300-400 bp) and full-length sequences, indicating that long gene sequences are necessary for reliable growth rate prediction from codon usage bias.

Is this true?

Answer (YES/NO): NO